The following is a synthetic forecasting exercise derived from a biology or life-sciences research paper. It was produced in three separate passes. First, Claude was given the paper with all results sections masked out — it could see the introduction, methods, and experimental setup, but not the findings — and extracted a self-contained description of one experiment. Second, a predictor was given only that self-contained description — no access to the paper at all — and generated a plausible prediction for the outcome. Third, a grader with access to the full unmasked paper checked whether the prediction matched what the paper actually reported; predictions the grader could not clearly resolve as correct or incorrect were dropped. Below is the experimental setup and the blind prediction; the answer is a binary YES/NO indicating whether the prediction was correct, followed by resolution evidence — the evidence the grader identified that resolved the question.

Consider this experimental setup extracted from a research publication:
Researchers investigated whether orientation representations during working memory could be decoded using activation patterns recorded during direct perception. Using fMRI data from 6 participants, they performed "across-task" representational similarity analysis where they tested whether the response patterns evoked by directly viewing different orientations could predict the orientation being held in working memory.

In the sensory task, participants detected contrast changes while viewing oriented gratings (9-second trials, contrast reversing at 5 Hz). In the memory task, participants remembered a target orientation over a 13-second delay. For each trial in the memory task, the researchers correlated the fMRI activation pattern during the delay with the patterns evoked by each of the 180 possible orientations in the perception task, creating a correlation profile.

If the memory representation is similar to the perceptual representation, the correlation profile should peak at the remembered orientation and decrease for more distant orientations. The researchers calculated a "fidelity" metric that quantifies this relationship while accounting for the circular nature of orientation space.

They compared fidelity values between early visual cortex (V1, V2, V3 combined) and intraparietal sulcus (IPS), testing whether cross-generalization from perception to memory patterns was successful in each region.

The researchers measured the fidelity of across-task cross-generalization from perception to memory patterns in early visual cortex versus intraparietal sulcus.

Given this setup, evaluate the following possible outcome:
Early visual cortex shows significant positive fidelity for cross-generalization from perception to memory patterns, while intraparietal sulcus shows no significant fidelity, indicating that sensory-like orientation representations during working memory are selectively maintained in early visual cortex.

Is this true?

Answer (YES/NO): YES